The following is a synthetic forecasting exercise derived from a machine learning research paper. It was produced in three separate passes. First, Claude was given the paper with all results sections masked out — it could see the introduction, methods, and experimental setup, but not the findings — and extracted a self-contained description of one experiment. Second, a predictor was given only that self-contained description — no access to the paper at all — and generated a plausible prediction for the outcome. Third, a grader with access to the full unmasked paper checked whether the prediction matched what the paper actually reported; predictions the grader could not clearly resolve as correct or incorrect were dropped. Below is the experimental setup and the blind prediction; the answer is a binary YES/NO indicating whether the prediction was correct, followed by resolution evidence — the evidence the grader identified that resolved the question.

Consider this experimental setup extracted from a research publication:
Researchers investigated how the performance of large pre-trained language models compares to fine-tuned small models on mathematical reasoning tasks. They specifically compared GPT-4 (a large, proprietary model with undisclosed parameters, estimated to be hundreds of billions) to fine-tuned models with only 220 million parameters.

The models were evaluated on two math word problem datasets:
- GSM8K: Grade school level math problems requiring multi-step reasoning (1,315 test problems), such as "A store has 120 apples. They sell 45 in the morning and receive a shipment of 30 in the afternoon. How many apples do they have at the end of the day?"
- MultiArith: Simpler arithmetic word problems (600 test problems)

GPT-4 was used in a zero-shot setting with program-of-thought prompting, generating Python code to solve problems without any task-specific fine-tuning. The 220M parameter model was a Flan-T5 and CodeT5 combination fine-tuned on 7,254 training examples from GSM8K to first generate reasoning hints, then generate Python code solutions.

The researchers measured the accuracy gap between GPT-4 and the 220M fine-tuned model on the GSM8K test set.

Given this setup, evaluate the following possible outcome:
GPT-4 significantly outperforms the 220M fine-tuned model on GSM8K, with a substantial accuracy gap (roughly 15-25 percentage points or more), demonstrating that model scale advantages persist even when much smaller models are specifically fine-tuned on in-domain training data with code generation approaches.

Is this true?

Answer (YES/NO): YES